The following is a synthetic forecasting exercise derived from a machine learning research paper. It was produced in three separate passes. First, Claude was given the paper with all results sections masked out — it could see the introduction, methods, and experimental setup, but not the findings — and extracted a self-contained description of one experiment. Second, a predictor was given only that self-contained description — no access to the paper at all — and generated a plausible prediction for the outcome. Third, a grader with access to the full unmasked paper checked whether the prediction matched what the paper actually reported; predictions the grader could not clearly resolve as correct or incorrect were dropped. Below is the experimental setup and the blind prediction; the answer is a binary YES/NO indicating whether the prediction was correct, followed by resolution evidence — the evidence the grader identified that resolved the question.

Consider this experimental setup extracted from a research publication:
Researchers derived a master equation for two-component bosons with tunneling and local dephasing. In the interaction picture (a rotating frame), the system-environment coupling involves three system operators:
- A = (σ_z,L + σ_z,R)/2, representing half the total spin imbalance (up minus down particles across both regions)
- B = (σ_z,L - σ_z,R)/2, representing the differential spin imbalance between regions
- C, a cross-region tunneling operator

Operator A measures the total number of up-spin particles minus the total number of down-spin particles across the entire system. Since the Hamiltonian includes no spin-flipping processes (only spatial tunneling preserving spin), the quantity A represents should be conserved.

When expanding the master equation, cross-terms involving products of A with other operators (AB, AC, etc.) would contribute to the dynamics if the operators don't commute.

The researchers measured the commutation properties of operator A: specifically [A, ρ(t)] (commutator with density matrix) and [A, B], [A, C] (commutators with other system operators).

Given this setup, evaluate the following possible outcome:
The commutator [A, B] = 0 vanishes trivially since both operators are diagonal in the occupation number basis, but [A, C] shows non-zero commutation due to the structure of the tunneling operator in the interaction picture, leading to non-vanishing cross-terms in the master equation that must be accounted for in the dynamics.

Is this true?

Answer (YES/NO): NO